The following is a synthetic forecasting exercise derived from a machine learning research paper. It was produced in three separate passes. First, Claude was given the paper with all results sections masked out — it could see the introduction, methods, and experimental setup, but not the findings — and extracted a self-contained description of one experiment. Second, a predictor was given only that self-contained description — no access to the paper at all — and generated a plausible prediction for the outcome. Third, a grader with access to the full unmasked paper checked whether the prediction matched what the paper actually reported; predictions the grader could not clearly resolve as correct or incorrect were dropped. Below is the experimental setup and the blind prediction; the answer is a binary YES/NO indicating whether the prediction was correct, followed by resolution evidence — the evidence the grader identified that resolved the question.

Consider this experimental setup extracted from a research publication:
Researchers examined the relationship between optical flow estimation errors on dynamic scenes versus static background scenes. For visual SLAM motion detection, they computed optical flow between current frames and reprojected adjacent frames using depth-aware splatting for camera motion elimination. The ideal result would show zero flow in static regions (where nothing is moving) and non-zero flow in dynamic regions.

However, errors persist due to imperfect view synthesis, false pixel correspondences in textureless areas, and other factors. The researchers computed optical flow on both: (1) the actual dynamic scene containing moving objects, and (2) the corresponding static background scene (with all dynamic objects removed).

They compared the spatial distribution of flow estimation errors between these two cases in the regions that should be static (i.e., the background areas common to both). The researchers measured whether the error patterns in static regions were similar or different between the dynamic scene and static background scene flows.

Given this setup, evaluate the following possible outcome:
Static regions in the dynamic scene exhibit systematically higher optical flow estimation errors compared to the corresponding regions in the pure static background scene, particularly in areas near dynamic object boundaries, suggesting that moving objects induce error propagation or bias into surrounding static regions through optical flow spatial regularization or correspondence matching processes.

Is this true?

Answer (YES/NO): NO